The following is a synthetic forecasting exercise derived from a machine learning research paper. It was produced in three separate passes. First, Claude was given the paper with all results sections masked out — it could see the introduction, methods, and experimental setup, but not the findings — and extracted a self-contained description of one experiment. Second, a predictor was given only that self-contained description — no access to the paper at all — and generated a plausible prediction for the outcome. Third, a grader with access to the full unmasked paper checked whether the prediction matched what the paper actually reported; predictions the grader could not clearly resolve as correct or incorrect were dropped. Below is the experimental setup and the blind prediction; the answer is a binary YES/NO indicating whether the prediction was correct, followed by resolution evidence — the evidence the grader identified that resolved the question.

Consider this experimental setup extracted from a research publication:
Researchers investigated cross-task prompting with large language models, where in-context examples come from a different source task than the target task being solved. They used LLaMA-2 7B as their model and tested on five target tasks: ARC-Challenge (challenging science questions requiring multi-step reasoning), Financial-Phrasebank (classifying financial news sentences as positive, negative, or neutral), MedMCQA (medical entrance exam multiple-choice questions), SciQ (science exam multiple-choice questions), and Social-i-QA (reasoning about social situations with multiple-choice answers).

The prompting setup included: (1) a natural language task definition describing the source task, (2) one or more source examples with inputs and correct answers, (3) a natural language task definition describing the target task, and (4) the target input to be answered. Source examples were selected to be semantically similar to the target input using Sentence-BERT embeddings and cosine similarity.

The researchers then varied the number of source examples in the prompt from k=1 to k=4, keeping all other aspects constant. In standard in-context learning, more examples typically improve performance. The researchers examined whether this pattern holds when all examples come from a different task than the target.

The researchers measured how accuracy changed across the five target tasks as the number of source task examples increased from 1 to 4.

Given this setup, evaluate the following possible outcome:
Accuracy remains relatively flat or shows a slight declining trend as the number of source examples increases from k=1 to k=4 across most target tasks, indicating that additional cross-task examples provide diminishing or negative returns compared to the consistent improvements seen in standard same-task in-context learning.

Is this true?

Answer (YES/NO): YES